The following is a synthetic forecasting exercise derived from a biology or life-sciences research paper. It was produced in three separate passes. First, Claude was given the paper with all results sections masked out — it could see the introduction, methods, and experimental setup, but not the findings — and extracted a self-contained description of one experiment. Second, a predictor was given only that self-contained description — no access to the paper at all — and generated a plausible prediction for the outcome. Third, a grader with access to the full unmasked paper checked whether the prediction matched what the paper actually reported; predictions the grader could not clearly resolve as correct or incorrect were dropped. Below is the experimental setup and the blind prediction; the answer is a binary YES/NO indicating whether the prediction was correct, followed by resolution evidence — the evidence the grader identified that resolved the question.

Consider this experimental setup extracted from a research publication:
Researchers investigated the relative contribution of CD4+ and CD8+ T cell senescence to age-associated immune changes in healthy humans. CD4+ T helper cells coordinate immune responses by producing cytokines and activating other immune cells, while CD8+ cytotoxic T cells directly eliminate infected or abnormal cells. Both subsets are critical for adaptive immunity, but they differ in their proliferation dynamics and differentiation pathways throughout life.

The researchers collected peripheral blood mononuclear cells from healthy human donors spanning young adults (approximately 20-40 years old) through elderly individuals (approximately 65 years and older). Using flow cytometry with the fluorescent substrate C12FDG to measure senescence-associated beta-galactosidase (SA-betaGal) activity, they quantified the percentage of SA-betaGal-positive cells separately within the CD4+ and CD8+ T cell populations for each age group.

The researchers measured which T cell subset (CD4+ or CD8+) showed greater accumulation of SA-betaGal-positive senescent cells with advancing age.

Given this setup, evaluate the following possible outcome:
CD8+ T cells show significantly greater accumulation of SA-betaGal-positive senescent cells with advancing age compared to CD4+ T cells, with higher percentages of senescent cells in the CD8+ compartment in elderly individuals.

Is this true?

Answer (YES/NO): YES